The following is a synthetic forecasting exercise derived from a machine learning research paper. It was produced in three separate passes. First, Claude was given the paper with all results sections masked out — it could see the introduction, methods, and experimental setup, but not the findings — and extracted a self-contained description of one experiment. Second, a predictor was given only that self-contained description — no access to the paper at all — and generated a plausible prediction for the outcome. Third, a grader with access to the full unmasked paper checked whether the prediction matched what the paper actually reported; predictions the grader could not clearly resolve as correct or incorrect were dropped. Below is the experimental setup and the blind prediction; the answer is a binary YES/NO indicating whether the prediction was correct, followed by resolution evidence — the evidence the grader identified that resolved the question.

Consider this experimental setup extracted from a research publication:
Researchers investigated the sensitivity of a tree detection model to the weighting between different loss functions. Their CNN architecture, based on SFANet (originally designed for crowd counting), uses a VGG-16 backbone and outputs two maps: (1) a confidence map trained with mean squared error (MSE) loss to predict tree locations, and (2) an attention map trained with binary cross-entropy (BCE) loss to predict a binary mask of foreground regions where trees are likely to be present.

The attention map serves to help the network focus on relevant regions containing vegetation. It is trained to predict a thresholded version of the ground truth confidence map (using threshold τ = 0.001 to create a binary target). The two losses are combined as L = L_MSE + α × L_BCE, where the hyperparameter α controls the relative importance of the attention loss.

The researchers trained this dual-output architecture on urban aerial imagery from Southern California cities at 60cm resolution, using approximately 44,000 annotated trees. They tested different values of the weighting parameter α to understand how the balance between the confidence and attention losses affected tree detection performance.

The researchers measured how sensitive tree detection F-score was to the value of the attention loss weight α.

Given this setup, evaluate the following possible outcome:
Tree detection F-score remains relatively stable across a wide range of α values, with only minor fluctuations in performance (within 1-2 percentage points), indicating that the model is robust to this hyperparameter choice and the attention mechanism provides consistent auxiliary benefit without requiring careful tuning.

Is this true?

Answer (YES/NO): YES